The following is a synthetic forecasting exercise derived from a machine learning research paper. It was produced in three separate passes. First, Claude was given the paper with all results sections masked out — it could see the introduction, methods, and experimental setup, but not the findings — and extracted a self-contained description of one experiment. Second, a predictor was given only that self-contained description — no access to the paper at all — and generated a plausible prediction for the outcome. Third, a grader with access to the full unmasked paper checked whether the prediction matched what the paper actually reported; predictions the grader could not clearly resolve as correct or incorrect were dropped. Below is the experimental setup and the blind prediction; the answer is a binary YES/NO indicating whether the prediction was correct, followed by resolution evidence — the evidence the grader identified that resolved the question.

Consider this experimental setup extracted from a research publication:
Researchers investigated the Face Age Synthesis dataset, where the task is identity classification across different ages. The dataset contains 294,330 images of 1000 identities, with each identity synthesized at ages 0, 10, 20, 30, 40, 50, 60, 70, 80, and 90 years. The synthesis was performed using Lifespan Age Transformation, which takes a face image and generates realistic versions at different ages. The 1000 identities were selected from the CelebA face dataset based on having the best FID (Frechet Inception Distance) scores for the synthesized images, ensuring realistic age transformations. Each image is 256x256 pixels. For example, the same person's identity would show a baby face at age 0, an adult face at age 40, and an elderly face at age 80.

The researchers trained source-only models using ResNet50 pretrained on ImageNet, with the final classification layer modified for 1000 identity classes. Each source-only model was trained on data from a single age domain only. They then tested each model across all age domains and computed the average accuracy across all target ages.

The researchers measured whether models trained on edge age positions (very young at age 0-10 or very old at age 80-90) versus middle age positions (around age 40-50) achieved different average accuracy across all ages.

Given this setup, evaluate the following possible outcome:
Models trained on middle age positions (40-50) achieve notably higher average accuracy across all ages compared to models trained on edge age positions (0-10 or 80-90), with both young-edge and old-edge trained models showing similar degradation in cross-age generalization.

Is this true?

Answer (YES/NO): YES